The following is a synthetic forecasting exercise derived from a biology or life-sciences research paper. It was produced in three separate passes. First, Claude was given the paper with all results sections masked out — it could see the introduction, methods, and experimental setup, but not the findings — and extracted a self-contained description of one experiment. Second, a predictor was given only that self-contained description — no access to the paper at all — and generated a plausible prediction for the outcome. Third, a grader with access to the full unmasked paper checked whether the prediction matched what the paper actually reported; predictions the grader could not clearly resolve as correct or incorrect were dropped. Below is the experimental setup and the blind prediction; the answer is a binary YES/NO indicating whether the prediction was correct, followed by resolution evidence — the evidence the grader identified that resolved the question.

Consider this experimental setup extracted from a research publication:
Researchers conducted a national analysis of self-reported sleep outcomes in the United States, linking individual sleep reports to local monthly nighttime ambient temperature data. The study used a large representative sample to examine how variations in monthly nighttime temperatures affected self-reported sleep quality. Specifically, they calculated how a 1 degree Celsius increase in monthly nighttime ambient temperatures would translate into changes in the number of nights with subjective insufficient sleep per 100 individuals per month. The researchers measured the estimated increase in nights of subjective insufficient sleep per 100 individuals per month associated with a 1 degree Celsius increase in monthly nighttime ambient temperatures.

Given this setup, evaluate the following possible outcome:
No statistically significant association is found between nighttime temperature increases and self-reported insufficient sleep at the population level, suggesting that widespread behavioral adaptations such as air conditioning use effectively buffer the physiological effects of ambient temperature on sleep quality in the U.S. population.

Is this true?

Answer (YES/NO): NO